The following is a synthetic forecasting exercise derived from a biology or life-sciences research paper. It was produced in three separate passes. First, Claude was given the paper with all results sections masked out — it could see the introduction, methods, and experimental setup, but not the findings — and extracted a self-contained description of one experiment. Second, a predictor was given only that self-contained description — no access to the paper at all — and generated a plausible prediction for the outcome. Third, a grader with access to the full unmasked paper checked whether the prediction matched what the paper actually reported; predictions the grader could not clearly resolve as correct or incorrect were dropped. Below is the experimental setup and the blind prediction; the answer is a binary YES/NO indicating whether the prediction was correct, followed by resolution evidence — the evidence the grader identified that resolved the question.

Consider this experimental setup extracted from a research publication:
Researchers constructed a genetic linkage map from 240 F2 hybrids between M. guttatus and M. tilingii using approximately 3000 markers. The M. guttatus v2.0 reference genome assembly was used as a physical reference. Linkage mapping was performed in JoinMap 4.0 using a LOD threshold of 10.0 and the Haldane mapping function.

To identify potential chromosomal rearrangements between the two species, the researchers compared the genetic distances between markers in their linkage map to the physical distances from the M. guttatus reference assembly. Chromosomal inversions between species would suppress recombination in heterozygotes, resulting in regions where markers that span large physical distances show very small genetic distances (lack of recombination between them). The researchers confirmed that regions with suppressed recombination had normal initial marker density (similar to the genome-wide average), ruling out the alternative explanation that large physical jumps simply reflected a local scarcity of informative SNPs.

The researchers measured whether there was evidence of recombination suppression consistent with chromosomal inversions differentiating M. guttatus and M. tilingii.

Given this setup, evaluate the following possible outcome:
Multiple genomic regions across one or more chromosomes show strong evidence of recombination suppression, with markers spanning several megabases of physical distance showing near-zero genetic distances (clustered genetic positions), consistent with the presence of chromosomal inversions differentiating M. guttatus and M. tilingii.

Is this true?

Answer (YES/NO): YES